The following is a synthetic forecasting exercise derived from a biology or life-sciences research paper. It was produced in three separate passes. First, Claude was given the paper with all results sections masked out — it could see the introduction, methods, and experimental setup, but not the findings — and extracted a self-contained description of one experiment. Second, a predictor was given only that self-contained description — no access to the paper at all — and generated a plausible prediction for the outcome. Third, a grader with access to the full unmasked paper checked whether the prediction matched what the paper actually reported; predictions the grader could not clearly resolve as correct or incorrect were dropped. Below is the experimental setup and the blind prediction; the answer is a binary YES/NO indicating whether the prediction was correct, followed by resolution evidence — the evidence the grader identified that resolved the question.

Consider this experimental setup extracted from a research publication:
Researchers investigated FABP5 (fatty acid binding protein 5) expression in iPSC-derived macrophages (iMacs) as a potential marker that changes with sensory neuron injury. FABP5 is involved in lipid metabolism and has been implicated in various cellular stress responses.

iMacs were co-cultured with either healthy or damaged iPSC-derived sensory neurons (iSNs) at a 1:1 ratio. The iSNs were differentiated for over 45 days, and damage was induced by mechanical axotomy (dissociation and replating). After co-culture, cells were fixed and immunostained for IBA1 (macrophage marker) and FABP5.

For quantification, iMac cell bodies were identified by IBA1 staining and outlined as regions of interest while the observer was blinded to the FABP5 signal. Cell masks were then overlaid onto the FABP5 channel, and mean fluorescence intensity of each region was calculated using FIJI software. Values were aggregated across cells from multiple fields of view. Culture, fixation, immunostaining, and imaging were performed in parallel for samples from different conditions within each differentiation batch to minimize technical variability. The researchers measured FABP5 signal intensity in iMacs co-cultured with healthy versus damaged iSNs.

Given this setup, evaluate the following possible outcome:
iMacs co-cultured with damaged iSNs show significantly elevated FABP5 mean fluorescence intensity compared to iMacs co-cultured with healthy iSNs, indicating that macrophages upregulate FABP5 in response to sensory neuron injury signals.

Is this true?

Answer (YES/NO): YES